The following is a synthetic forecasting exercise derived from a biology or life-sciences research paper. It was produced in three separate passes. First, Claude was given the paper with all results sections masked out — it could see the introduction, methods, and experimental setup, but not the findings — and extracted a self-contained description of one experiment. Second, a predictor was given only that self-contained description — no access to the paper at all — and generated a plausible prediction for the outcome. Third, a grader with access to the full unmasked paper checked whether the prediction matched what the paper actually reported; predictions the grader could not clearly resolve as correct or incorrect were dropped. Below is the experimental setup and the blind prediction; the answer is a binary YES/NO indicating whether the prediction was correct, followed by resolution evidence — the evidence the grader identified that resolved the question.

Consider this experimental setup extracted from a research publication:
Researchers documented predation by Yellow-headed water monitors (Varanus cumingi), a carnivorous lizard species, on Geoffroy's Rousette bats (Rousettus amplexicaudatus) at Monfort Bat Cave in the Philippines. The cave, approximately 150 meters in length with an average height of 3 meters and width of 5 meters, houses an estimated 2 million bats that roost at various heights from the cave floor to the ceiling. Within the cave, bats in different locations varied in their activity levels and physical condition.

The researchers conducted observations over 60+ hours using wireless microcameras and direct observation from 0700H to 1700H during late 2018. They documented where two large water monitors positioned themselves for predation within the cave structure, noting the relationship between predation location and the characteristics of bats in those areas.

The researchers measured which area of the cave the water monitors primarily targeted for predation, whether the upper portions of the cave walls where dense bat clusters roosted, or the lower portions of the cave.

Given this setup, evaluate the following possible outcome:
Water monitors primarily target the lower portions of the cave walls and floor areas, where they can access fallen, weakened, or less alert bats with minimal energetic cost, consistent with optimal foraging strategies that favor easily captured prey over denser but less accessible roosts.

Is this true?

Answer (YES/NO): YES